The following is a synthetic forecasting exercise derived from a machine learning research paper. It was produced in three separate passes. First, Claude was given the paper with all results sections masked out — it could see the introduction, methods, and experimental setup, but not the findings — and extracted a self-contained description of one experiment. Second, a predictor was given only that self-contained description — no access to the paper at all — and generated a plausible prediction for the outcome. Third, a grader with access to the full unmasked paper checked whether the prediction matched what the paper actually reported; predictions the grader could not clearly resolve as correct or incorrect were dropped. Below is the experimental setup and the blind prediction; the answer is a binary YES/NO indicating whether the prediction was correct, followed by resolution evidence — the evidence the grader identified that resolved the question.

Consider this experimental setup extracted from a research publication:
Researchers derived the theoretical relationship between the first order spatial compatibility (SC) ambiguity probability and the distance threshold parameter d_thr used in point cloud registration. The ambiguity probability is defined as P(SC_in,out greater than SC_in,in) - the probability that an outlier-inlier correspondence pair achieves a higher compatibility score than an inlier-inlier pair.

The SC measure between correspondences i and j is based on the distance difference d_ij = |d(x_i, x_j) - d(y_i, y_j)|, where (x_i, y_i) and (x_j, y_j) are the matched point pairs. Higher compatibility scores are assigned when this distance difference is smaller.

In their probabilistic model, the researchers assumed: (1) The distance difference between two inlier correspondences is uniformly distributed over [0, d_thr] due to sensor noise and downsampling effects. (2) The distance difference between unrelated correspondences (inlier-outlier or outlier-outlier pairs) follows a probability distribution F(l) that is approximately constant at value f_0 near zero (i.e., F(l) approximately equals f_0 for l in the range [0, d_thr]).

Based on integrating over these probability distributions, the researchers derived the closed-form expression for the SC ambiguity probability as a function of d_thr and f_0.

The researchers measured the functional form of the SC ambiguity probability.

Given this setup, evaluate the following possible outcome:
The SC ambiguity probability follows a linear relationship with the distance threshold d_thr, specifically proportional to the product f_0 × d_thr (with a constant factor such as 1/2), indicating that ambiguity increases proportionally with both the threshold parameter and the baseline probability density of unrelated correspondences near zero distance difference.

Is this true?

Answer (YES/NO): YES